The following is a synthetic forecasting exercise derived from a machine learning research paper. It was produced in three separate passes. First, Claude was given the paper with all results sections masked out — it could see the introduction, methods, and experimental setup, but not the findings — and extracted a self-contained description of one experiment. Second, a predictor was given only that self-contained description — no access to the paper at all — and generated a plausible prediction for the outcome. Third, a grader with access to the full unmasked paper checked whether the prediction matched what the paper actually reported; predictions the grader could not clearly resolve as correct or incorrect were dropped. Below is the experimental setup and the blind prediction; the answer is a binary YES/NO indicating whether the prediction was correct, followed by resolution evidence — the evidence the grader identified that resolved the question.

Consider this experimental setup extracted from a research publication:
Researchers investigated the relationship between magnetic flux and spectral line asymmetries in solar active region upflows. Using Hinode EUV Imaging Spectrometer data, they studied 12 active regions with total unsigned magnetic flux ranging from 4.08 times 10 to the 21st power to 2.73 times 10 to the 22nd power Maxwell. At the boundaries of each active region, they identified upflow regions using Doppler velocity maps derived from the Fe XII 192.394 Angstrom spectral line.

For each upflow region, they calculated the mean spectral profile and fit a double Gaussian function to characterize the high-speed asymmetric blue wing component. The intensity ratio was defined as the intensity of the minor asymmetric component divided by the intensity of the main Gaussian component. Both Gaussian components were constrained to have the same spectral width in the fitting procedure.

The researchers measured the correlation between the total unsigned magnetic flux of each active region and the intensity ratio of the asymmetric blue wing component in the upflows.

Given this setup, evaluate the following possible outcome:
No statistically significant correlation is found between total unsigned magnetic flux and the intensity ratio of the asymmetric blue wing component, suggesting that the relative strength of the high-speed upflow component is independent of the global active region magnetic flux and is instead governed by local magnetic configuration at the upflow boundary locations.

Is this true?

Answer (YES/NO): NO